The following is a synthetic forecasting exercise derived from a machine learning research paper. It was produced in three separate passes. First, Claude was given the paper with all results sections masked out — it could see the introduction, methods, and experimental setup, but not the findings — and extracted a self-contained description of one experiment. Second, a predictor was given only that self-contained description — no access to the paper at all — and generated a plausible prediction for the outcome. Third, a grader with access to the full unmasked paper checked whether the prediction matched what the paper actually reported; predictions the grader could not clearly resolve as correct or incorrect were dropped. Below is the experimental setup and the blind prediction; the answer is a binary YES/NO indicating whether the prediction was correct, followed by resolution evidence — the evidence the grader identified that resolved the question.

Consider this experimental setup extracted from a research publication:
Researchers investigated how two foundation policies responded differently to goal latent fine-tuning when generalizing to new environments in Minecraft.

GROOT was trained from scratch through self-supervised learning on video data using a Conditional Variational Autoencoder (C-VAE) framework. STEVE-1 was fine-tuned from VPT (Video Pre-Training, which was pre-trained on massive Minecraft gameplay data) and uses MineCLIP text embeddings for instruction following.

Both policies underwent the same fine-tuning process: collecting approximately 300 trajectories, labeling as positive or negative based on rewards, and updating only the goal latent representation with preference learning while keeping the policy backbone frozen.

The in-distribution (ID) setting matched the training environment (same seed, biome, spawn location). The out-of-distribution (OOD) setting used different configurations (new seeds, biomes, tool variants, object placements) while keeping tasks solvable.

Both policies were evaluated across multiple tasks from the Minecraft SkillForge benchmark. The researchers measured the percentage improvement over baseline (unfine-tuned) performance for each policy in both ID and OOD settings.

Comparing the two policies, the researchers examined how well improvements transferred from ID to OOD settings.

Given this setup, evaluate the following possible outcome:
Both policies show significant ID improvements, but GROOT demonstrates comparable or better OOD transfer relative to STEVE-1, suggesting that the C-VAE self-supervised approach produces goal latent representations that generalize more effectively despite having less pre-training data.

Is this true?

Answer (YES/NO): YES